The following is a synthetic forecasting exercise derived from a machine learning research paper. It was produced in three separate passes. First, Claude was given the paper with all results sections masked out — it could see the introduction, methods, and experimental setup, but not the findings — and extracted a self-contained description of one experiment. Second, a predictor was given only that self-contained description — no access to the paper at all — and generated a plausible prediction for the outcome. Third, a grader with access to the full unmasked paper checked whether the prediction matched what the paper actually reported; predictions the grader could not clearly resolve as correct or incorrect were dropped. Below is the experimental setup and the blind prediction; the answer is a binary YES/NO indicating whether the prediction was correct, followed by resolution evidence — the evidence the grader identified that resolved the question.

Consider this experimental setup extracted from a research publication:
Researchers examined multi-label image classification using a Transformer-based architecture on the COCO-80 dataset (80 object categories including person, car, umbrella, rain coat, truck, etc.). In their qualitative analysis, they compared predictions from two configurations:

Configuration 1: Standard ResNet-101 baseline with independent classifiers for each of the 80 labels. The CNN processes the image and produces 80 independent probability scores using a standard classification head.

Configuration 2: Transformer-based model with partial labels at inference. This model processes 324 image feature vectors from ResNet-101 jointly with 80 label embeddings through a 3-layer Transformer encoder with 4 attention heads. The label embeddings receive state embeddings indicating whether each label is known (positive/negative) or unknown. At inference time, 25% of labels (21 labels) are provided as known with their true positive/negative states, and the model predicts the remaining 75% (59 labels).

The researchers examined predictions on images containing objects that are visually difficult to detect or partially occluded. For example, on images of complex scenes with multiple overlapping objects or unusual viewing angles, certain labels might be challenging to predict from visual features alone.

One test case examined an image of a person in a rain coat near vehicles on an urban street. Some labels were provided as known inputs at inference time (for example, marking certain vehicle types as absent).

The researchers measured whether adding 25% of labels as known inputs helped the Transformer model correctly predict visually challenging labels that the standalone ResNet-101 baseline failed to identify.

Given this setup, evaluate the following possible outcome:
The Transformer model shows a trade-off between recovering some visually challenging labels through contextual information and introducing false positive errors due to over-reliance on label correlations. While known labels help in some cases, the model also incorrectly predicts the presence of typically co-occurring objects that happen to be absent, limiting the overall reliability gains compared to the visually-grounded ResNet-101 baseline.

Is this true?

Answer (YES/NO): NO